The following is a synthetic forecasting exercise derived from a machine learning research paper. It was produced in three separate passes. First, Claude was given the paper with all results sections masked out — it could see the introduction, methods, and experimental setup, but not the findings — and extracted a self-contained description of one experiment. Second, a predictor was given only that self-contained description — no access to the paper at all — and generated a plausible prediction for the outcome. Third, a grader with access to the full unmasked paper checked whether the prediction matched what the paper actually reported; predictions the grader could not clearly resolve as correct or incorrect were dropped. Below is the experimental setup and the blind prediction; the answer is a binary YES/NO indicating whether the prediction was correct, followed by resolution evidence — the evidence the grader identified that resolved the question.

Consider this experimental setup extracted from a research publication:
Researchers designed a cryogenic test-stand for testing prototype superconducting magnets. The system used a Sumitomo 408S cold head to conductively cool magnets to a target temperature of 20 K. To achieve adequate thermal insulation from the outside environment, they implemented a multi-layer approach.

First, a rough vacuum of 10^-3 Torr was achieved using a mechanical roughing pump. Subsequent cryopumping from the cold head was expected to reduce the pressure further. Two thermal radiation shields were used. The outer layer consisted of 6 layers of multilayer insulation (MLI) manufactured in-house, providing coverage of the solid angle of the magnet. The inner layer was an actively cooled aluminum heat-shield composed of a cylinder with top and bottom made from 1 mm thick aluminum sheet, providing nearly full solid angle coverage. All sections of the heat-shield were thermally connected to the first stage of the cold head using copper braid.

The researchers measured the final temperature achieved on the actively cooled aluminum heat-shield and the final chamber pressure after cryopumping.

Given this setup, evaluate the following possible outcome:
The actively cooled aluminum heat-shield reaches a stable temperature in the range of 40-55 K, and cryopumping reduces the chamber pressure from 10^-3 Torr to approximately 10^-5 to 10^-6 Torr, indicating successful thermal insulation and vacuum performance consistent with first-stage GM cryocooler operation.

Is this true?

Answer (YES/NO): NO